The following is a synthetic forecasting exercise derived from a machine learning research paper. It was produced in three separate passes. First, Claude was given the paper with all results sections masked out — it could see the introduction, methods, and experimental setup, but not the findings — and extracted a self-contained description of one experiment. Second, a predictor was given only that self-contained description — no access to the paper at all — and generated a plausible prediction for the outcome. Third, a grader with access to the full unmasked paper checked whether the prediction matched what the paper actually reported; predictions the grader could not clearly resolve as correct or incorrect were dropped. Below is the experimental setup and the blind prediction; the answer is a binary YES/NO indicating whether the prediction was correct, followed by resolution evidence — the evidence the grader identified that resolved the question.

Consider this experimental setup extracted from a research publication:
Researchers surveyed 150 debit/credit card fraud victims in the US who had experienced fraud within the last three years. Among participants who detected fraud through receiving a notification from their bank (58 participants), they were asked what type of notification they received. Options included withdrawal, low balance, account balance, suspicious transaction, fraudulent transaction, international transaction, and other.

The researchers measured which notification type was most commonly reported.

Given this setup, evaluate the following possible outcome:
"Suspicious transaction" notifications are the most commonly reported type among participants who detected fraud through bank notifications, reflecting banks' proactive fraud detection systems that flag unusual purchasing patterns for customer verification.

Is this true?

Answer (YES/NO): YES